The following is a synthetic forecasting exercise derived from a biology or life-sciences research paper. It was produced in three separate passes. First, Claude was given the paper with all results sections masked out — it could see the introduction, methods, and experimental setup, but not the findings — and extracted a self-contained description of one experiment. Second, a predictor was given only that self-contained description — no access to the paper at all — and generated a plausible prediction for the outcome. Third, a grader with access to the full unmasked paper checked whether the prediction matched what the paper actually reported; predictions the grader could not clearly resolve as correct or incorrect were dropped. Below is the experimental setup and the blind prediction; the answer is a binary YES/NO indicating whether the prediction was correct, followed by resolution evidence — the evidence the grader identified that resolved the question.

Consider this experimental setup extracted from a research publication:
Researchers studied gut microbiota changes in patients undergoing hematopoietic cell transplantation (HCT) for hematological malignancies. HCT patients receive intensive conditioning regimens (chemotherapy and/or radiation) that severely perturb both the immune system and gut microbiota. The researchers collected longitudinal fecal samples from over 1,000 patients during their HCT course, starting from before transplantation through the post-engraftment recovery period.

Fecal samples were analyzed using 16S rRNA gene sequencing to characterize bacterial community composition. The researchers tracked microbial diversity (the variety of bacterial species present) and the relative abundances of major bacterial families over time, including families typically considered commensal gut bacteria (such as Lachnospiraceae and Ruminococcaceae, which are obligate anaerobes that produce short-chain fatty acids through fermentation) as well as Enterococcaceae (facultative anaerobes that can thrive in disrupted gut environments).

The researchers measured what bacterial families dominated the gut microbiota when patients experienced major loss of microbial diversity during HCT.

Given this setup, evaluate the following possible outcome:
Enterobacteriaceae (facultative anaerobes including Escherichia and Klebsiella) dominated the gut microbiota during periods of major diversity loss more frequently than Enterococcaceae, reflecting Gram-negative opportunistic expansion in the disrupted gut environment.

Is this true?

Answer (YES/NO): NO